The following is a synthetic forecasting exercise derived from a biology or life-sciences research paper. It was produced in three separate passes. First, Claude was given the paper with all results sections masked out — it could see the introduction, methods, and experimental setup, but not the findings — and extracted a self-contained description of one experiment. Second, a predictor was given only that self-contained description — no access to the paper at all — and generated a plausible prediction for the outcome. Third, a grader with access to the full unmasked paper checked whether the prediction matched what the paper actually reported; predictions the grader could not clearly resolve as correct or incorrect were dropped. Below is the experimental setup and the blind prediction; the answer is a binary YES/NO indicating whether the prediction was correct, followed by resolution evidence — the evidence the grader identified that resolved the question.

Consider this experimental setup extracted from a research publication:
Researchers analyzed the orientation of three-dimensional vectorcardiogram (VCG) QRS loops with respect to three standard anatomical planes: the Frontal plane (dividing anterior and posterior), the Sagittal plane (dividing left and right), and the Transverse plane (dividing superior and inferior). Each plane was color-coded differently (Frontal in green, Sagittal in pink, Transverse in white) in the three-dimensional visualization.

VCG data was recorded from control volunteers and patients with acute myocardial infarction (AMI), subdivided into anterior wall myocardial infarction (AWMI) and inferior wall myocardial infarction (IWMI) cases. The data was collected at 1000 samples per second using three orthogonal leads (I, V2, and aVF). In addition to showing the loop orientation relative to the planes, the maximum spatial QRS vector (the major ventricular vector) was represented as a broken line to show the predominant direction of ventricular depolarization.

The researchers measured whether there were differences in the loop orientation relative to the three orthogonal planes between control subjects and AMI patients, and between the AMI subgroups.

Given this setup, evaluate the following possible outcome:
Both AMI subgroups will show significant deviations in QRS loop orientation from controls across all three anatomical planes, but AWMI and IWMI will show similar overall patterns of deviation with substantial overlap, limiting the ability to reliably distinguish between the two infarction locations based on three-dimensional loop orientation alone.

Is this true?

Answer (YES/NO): NO